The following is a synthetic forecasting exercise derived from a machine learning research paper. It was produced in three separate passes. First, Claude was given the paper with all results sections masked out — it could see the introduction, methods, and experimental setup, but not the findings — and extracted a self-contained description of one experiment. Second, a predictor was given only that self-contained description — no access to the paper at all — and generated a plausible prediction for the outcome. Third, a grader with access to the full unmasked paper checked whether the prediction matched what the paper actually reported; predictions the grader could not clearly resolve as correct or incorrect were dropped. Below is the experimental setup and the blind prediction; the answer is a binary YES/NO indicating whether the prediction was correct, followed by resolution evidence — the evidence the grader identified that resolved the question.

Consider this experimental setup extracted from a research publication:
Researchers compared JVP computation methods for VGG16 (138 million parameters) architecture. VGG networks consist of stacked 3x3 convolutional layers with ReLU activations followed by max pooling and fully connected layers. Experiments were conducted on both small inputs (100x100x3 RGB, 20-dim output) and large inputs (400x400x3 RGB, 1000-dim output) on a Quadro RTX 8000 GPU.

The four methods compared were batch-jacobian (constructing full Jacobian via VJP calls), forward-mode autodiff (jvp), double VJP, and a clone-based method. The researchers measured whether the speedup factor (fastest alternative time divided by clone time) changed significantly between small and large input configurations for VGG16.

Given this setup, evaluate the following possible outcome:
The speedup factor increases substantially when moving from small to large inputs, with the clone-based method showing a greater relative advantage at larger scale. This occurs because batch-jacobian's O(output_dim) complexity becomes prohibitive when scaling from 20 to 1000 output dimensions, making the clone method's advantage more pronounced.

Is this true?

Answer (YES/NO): NO